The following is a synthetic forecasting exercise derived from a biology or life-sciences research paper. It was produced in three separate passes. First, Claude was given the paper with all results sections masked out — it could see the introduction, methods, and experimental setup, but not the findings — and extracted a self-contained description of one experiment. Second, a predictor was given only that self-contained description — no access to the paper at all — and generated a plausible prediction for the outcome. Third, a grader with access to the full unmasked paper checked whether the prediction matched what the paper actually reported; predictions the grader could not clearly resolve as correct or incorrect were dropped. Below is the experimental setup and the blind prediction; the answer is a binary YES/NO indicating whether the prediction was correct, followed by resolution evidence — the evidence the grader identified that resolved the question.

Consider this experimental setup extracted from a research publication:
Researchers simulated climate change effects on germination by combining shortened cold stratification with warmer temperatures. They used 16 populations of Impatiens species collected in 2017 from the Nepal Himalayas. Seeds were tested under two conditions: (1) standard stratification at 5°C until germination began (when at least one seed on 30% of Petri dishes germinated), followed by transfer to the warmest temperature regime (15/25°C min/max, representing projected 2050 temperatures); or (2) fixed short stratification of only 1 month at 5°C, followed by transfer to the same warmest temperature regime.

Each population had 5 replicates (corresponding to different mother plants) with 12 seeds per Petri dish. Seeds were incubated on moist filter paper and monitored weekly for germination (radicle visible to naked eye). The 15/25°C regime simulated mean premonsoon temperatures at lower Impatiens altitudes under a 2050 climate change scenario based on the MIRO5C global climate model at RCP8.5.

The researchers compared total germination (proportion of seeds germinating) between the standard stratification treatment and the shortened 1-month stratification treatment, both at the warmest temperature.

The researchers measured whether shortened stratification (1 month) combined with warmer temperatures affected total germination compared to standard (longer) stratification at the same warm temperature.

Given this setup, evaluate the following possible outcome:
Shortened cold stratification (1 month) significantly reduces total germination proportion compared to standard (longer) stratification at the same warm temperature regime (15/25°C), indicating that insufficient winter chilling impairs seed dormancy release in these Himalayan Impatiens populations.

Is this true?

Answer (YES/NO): YES